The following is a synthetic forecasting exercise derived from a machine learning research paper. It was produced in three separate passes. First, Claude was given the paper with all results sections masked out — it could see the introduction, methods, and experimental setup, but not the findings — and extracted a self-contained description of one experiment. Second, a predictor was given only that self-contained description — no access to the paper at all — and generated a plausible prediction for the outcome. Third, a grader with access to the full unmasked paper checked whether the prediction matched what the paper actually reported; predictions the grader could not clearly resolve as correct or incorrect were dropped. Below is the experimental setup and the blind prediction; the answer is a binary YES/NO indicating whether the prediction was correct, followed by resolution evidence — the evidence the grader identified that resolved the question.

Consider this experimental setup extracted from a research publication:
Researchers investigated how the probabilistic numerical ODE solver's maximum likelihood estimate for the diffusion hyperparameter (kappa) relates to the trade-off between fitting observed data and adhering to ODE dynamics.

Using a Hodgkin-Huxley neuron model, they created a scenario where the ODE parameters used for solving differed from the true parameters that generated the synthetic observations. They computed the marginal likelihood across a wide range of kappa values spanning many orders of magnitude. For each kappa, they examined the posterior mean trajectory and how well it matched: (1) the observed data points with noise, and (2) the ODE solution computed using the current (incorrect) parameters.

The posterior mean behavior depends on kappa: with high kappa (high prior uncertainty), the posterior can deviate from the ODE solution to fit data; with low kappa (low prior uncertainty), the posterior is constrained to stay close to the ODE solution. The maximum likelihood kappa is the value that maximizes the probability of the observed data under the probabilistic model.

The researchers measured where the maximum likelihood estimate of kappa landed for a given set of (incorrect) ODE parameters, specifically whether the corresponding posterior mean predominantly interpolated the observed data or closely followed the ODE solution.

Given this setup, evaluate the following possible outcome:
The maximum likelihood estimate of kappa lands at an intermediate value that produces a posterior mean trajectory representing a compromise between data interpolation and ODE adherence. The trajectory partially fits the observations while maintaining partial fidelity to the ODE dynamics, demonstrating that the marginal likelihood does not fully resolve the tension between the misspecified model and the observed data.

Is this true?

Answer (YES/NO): NO